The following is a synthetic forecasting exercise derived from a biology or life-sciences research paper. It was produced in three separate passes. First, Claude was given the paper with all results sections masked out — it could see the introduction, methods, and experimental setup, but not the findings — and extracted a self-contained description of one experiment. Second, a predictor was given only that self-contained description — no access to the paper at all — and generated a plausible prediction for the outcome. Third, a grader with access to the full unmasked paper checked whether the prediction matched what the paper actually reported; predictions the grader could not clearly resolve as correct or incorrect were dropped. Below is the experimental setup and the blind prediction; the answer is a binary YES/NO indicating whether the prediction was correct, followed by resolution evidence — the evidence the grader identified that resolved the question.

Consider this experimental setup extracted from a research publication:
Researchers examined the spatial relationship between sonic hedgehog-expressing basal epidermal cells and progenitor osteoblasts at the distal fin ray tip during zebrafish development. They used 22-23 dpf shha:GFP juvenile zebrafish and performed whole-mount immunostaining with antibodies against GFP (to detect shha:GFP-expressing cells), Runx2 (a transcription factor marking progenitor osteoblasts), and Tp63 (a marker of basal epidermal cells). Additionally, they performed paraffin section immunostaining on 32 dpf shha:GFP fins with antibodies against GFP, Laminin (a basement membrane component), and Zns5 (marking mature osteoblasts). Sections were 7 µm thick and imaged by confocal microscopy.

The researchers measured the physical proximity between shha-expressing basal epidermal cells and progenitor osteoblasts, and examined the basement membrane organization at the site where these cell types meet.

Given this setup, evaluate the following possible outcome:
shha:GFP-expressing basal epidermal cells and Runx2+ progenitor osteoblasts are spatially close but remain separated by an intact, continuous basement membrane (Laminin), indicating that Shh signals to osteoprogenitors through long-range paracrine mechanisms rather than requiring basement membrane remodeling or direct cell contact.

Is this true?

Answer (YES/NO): NO